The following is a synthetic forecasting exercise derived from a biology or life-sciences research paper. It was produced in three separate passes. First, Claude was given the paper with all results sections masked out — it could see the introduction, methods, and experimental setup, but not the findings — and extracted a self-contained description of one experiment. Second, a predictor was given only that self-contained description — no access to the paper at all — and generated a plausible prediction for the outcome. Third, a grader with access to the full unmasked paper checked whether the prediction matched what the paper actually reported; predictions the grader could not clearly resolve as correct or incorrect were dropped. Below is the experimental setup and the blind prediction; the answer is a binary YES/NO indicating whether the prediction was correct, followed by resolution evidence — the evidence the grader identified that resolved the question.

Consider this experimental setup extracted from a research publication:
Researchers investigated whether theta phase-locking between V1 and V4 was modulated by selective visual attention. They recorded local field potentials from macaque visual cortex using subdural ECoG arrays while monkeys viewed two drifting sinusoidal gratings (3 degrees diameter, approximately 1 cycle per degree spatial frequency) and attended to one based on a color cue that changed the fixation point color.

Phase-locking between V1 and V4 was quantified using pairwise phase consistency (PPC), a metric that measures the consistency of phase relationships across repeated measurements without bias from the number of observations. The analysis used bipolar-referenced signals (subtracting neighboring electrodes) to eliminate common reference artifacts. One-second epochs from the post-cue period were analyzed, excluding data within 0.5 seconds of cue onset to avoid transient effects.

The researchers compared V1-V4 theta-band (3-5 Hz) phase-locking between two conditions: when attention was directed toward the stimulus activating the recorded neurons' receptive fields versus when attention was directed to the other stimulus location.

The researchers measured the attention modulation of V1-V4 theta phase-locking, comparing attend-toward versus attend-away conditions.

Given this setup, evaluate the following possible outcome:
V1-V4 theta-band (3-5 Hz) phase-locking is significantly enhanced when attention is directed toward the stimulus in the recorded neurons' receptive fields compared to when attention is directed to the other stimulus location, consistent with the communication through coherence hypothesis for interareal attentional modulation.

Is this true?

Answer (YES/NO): NO